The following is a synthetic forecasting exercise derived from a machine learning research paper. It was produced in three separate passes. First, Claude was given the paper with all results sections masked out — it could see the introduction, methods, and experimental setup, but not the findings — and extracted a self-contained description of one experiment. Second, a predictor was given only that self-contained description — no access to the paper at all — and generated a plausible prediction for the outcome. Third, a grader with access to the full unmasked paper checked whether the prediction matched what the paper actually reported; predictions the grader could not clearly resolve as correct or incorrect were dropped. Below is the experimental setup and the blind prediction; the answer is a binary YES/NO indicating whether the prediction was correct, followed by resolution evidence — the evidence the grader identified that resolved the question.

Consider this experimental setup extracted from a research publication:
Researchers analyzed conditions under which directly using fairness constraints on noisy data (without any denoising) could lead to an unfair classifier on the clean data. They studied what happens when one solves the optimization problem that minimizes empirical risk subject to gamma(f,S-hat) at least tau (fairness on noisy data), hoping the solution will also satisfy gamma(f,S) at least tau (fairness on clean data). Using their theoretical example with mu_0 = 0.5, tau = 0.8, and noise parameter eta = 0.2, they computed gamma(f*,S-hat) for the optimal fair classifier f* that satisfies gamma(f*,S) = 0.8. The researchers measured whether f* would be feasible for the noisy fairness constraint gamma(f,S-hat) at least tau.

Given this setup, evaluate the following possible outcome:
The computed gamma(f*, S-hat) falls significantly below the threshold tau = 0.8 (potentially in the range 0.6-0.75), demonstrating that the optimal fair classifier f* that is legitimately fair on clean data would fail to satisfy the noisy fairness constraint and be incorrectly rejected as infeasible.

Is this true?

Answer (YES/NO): YES